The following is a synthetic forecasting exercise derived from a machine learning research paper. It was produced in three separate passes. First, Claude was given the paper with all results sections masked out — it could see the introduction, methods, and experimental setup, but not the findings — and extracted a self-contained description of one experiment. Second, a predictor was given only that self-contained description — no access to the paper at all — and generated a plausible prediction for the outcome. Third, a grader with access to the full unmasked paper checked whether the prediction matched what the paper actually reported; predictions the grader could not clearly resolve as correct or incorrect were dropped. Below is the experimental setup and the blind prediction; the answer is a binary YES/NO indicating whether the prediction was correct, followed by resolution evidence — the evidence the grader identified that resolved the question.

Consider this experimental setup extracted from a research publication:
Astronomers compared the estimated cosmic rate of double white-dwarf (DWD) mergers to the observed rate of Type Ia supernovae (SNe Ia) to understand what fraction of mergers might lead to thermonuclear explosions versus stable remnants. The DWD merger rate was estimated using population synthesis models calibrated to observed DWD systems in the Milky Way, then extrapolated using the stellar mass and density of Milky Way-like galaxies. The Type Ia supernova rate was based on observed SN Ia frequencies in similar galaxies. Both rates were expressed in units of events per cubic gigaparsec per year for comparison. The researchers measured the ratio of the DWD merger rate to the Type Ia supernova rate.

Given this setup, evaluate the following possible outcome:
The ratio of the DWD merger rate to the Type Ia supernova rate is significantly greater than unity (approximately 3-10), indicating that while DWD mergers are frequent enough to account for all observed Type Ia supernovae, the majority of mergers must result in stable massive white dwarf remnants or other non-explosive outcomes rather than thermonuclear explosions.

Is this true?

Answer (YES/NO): YES